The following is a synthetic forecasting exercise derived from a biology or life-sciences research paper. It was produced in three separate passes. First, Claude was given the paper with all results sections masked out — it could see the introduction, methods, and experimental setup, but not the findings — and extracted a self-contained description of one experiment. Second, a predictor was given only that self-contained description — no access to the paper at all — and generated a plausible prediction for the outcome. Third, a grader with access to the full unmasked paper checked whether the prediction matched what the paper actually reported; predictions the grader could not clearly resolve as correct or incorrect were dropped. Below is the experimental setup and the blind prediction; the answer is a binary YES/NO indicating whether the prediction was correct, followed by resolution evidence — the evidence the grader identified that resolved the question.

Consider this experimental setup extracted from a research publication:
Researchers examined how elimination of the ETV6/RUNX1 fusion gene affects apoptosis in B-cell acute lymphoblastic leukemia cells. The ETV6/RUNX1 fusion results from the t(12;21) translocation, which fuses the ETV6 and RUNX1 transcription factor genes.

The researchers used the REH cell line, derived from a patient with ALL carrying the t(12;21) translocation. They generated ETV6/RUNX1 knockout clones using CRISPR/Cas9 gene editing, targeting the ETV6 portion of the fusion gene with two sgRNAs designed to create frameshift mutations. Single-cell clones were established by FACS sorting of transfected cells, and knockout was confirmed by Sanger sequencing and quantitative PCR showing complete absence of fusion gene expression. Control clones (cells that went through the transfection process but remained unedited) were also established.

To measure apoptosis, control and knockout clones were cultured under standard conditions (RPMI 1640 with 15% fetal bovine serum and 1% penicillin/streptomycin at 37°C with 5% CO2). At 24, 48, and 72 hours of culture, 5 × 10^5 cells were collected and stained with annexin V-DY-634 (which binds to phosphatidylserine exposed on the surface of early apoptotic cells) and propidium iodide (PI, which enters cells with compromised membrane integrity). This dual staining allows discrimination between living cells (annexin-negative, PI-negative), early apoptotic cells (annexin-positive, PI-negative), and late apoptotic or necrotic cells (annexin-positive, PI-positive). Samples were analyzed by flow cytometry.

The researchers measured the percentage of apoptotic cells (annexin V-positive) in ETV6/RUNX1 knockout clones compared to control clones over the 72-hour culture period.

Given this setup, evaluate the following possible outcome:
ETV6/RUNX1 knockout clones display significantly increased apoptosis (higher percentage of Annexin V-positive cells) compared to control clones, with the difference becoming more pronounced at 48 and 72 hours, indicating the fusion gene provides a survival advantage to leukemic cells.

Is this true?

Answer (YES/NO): NO